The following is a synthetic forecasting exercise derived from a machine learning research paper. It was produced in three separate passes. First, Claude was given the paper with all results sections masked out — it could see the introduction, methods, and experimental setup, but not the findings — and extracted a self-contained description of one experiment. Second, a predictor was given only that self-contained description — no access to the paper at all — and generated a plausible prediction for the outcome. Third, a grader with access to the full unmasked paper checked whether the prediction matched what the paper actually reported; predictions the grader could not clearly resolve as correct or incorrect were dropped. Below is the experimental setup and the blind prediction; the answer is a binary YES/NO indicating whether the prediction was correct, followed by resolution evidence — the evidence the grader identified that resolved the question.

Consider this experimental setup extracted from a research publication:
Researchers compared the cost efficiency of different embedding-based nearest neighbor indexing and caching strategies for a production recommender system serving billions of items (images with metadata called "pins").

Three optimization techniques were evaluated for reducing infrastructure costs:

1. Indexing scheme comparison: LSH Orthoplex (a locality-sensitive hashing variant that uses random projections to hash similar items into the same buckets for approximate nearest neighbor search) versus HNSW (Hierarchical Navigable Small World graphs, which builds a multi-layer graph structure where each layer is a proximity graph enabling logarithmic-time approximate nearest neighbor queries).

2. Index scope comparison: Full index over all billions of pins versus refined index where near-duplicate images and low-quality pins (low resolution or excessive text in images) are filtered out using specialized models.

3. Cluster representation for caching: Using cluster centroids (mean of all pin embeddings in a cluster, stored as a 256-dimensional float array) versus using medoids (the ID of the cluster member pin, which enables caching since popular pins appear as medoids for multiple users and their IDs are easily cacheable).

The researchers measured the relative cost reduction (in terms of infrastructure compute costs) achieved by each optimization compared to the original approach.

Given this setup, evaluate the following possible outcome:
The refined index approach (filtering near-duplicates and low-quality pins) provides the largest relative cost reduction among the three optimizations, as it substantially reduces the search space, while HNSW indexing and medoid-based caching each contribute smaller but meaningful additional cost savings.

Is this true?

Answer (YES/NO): NO